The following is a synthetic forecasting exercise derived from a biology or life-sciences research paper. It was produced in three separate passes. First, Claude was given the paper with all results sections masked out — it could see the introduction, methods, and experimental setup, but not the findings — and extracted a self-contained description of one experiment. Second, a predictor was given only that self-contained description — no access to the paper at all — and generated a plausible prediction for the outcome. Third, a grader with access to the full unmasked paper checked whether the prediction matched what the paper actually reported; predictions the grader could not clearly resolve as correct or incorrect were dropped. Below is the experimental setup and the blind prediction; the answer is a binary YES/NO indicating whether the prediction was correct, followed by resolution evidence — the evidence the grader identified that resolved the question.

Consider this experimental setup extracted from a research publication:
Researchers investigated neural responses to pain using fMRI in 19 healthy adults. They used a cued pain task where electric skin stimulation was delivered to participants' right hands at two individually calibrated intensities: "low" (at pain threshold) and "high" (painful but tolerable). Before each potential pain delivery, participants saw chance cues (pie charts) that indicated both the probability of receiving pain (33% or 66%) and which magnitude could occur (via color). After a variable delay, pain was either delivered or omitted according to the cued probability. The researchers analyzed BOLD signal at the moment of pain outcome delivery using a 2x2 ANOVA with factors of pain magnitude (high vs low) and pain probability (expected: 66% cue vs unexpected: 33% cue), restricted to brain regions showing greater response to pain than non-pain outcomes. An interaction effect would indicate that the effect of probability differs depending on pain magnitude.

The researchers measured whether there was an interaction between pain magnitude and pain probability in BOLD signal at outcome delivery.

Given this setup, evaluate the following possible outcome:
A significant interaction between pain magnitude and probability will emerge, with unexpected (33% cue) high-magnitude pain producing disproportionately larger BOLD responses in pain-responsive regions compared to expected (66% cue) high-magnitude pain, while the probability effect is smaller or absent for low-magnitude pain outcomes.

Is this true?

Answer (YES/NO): NO